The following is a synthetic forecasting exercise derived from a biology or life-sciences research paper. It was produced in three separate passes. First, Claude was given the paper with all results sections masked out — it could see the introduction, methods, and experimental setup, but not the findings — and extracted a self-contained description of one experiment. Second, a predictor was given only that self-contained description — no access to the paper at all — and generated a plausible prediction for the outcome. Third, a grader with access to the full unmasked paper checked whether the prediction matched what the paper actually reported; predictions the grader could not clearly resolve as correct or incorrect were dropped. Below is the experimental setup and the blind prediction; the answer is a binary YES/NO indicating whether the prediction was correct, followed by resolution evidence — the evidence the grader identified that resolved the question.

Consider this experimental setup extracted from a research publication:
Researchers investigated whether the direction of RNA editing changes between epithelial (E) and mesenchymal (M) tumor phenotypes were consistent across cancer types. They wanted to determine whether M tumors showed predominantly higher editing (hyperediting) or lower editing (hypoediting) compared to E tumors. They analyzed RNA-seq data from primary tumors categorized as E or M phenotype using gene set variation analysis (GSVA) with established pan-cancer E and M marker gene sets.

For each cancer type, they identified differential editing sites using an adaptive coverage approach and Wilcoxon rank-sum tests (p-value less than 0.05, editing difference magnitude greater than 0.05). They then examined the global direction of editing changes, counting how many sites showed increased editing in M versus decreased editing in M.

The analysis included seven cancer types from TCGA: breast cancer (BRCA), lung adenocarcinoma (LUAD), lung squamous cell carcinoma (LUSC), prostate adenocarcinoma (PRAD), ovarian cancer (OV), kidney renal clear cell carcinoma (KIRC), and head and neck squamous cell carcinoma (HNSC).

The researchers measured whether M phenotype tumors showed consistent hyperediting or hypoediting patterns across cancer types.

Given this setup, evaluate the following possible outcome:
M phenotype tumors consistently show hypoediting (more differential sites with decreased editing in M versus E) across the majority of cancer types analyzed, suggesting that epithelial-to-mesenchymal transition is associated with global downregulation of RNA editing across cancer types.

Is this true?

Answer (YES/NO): NO